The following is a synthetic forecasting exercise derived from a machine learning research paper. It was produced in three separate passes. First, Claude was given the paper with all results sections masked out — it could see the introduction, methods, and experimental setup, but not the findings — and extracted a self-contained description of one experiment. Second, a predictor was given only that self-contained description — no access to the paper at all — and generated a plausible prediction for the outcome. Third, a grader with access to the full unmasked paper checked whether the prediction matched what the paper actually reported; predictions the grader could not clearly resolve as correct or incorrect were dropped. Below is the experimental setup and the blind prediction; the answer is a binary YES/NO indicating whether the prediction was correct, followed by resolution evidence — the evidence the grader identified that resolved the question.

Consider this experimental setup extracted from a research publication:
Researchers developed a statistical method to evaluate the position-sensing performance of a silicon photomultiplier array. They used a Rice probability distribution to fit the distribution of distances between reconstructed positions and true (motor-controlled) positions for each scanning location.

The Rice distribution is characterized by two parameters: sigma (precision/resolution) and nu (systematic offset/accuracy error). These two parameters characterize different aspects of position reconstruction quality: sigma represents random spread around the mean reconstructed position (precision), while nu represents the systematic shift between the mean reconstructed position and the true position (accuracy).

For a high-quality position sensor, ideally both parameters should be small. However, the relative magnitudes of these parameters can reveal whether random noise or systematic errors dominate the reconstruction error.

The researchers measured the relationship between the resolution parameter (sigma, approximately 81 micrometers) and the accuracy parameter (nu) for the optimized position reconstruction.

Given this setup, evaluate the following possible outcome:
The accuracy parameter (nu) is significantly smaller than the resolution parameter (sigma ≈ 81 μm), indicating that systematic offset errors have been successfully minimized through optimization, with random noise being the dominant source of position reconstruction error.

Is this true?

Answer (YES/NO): NO